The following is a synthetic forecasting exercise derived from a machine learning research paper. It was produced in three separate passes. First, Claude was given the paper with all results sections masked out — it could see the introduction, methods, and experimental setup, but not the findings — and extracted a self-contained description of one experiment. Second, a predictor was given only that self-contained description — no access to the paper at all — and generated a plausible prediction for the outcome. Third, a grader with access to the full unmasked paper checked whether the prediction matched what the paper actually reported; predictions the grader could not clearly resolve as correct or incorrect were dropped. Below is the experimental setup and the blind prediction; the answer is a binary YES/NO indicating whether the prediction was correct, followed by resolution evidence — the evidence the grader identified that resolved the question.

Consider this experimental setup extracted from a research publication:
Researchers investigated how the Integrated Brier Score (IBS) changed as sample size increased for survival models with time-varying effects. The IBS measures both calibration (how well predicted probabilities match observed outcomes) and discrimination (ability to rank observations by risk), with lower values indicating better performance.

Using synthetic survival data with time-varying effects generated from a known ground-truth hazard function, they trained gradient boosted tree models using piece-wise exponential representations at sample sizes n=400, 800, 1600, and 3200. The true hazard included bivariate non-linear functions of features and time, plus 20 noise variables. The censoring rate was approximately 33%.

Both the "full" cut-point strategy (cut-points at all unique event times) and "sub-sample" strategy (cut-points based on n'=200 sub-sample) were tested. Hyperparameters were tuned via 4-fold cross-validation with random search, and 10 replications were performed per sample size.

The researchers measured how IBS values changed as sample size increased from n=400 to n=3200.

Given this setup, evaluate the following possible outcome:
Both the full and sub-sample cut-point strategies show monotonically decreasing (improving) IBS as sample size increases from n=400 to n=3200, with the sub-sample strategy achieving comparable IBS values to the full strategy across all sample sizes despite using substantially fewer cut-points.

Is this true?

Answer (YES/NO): YES